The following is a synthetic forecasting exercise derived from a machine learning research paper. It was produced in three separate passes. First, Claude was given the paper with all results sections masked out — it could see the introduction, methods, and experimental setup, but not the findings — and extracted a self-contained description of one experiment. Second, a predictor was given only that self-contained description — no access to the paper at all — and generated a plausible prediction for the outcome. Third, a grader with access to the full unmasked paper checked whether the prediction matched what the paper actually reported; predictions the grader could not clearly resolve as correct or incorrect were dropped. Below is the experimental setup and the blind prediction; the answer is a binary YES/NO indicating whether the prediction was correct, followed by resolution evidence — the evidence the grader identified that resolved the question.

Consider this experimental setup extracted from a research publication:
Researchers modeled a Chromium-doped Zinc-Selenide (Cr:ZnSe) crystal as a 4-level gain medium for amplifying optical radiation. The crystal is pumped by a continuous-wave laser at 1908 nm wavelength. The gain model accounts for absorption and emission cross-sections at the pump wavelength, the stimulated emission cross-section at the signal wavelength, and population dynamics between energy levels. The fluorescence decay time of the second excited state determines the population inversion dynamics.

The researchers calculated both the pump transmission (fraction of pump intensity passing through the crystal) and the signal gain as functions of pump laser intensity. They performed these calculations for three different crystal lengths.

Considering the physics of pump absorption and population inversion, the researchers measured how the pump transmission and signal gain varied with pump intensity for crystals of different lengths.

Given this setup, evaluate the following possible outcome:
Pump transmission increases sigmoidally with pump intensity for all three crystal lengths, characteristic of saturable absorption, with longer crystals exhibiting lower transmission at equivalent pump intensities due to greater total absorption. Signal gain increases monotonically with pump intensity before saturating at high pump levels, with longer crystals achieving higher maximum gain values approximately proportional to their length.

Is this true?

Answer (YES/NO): NO